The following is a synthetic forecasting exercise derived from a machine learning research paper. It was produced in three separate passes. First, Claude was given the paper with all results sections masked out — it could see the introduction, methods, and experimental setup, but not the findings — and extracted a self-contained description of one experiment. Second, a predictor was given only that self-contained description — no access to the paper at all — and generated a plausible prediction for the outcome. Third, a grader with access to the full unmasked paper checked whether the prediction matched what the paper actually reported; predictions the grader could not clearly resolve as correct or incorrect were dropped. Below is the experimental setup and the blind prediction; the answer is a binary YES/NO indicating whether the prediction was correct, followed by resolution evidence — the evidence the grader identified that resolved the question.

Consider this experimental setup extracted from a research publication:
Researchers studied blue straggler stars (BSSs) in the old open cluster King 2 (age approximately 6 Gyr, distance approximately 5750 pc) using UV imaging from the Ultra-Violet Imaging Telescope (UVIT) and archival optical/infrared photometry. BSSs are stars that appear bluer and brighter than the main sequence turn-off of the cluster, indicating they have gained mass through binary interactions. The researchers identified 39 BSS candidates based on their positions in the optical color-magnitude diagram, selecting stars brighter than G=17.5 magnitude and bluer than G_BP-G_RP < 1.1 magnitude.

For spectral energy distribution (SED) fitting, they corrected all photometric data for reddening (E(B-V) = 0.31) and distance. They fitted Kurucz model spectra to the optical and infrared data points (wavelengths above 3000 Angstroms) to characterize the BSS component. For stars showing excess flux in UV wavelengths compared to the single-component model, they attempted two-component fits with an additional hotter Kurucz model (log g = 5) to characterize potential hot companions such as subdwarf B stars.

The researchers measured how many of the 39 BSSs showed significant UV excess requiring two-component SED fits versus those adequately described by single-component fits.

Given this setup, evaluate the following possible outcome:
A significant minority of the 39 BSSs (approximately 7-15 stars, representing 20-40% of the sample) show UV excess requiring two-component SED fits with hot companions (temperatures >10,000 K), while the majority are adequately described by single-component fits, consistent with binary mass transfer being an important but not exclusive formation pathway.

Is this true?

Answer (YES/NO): NO